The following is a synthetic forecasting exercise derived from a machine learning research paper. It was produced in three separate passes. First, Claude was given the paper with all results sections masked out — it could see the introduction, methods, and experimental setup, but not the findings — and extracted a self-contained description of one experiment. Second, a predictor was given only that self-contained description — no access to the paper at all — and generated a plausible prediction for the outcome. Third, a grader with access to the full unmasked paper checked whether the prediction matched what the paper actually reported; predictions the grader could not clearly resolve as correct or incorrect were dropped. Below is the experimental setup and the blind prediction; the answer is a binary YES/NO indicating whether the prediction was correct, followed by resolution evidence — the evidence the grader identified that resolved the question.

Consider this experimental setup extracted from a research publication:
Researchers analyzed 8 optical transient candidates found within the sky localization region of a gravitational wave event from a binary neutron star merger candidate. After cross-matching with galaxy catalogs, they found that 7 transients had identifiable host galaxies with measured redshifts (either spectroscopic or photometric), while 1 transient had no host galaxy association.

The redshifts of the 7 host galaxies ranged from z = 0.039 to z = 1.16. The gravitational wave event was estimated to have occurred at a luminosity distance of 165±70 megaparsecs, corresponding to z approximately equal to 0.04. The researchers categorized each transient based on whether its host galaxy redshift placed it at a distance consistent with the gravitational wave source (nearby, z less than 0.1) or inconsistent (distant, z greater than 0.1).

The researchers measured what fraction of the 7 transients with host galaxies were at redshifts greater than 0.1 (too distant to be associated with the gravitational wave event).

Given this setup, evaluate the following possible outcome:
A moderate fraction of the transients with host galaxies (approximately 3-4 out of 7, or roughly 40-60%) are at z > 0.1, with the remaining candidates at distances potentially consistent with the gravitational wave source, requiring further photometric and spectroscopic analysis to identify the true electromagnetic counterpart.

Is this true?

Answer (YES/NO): NO